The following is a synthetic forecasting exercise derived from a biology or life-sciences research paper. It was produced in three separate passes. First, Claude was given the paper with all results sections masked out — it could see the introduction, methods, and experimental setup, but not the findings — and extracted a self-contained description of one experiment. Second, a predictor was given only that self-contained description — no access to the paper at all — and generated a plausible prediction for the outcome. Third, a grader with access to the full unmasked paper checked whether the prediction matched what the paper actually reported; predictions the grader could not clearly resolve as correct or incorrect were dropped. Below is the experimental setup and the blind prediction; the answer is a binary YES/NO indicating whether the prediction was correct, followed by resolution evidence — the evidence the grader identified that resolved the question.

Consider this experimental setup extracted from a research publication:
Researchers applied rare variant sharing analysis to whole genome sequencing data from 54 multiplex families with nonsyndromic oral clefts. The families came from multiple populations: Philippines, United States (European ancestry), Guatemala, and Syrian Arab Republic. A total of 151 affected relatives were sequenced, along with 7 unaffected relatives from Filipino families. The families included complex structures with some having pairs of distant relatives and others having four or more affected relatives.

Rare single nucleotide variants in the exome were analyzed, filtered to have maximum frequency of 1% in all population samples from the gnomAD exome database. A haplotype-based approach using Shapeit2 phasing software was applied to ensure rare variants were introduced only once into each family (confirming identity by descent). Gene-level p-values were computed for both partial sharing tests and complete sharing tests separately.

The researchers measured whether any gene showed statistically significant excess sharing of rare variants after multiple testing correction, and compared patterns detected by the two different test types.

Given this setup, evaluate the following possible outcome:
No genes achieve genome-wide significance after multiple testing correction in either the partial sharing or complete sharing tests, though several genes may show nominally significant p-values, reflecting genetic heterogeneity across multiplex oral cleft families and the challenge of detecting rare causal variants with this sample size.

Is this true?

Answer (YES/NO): YES